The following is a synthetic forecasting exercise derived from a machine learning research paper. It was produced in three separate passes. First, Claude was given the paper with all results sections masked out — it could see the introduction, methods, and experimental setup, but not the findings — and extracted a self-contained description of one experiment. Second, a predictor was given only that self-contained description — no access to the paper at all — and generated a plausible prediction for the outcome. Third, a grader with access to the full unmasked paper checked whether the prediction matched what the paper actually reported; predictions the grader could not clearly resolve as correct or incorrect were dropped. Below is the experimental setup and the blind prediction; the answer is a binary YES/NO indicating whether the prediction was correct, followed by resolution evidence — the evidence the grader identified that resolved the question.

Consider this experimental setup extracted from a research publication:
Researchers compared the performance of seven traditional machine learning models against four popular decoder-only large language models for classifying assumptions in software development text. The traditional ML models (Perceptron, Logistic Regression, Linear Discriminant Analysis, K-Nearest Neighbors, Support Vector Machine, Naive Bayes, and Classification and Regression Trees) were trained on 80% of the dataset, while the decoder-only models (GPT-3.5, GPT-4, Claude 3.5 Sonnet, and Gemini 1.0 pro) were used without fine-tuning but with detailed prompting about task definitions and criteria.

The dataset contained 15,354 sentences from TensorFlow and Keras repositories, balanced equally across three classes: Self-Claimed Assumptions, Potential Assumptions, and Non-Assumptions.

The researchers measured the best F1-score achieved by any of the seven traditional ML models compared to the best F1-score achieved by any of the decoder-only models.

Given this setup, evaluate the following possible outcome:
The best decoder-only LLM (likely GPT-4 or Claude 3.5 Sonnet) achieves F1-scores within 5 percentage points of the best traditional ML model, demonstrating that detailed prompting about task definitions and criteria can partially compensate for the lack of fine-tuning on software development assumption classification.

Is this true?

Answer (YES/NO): NO